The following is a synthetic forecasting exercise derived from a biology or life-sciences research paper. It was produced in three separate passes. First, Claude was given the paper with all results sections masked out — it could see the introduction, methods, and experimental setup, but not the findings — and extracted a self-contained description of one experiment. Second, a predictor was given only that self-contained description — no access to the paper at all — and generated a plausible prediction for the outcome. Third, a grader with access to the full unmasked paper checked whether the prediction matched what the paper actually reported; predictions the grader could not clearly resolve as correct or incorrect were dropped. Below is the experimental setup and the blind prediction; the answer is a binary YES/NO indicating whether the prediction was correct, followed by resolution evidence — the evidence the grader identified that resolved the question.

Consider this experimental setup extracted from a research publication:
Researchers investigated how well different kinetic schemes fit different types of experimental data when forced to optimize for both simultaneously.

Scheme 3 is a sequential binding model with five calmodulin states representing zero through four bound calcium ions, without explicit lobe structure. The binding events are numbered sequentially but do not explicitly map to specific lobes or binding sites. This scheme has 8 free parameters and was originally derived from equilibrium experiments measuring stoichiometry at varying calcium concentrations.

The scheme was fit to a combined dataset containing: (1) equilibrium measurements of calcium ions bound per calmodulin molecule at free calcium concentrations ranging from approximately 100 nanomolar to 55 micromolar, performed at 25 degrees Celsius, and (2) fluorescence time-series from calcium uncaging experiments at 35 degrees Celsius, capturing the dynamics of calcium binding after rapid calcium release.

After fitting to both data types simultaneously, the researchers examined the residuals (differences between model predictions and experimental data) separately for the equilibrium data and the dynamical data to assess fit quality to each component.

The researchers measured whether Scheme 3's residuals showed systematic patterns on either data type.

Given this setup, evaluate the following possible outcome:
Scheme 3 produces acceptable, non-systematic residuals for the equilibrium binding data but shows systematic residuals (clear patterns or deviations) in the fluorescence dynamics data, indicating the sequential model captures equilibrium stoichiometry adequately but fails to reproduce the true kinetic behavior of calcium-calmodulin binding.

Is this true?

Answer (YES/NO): NO